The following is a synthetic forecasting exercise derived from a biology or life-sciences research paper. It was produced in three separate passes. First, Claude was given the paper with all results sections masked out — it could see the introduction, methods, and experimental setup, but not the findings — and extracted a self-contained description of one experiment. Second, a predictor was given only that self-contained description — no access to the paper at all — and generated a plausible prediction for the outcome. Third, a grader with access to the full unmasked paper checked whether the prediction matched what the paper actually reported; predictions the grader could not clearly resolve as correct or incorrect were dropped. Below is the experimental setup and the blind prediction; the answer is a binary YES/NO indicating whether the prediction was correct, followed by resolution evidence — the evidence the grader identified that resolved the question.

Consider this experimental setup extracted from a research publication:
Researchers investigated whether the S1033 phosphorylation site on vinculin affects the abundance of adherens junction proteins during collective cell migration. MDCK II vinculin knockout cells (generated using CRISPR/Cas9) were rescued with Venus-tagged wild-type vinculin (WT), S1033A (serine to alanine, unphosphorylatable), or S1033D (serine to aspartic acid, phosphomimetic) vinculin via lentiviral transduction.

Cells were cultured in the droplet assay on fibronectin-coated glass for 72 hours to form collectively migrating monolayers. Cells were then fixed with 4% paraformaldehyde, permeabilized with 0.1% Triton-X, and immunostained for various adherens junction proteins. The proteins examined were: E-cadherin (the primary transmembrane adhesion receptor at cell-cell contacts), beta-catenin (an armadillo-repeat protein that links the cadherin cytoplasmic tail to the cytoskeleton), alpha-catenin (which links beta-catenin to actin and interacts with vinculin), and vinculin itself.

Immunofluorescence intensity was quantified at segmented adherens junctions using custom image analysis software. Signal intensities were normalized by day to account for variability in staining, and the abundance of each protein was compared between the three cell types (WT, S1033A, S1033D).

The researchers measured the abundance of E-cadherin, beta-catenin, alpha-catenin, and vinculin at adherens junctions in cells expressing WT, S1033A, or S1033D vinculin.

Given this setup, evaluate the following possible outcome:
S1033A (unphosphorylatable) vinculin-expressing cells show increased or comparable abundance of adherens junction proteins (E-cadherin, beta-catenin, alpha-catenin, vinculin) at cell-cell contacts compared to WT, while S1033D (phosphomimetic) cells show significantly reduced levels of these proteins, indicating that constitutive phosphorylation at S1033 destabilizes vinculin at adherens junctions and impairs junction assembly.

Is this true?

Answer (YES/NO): NO